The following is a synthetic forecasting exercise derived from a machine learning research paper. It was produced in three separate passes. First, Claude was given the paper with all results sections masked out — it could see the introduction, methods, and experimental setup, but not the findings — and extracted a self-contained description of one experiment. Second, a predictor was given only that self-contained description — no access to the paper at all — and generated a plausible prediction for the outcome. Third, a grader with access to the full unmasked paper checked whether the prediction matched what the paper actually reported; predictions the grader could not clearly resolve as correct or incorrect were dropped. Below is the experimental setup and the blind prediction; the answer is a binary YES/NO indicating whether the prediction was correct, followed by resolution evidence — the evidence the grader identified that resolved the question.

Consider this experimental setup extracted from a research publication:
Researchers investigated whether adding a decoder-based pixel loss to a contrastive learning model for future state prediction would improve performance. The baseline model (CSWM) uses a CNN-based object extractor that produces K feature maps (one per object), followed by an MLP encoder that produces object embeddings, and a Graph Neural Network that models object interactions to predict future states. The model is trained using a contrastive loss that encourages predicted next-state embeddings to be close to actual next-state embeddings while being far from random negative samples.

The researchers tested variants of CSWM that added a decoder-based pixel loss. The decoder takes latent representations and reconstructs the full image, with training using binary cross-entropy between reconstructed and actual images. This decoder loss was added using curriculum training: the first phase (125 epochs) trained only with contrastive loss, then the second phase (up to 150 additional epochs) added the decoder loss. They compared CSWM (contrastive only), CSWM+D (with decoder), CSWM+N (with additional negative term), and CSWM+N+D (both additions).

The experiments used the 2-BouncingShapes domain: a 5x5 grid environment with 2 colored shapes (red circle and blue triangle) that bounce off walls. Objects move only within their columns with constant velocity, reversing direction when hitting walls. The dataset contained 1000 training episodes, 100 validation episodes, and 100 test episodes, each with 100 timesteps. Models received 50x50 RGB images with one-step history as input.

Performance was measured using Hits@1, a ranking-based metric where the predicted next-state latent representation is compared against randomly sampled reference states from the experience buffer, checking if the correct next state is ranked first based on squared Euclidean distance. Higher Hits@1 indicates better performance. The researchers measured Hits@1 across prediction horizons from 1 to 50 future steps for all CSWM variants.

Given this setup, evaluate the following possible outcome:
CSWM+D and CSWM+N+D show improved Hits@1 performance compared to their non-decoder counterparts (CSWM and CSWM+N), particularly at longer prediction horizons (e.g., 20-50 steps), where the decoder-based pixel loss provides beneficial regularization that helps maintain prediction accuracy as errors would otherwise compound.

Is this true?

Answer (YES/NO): NO